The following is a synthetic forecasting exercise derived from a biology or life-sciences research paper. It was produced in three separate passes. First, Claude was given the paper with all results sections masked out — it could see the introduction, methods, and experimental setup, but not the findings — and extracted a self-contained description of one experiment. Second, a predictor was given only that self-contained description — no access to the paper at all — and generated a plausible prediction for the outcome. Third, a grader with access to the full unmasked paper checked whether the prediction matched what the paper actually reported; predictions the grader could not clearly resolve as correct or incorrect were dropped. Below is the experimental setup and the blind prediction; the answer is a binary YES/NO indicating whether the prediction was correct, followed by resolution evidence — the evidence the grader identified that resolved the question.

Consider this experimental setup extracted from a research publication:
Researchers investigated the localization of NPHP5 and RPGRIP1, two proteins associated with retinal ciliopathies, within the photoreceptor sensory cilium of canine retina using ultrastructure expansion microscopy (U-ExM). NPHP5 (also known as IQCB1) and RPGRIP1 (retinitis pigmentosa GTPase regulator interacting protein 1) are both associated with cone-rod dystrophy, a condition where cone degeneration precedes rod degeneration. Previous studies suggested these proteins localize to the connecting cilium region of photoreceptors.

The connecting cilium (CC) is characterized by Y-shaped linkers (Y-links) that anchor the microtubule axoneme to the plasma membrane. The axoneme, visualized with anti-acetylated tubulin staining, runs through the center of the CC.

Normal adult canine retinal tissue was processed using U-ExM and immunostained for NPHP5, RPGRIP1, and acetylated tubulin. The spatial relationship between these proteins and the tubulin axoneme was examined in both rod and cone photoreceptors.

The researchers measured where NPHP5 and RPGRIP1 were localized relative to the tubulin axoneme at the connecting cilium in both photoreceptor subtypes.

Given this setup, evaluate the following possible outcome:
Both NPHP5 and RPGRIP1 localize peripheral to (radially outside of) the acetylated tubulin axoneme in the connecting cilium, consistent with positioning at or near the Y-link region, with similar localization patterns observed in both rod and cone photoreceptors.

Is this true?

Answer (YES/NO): YES